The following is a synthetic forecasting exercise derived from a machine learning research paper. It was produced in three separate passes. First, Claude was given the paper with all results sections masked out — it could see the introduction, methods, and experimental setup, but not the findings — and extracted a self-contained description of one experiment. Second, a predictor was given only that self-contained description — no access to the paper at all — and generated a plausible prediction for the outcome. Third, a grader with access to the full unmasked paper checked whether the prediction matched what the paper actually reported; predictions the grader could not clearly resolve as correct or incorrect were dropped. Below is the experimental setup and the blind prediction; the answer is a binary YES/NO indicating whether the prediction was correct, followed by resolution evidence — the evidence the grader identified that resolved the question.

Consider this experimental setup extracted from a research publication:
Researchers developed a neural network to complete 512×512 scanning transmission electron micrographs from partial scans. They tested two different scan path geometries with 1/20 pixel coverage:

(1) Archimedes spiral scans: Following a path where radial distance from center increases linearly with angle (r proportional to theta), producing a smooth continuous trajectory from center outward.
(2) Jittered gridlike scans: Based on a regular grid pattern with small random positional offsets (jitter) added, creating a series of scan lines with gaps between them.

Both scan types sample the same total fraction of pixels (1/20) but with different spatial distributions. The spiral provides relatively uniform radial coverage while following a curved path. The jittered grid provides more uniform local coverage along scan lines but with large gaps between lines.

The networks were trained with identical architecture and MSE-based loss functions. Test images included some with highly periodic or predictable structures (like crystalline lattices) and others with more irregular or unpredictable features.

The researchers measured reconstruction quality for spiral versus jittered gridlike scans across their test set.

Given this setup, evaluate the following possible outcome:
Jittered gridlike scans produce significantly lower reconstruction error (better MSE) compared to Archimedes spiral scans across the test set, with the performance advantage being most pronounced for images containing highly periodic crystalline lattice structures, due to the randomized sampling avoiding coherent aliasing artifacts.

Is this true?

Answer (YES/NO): NO